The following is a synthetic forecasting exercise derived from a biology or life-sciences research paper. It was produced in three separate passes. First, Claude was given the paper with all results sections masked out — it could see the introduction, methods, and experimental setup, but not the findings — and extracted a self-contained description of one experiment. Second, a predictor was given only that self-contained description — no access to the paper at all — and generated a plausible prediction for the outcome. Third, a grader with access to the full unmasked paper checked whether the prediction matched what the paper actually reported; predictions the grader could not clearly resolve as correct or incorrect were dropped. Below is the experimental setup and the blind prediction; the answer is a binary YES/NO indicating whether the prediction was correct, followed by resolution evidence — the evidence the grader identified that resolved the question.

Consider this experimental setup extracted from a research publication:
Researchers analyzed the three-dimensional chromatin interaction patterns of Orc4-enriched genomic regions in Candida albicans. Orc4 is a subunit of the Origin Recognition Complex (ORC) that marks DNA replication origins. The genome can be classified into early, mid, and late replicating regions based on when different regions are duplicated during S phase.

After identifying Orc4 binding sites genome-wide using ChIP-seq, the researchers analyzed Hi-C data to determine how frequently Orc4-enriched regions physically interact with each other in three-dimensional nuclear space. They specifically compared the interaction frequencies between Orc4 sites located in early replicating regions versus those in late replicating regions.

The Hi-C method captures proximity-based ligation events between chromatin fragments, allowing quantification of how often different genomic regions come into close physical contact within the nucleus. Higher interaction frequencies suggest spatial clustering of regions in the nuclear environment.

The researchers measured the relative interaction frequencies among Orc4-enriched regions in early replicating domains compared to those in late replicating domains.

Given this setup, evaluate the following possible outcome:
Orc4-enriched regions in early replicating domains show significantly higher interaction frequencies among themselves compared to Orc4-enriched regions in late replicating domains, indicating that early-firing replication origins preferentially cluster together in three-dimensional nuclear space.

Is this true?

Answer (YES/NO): YES